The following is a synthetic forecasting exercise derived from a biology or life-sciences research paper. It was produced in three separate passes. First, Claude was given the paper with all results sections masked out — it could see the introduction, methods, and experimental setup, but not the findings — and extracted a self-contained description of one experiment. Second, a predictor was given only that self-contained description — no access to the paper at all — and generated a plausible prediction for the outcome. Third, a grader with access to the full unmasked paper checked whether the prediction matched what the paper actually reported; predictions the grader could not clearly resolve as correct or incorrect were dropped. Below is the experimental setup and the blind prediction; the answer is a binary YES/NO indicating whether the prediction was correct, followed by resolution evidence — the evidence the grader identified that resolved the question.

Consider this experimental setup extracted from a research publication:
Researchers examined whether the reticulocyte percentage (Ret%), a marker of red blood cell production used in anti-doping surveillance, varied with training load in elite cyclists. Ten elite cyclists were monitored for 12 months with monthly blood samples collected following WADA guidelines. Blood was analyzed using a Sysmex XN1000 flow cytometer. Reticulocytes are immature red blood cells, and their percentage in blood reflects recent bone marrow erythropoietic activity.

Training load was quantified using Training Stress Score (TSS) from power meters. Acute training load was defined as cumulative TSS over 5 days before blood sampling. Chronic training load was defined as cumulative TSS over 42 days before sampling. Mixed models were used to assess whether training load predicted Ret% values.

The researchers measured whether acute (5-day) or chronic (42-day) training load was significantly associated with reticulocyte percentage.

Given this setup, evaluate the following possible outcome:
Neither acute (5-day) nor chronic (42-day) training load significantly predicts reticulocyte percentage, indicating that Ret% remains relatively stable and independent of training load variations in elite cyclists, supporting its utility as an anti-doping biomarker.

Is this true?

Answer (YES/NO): YES